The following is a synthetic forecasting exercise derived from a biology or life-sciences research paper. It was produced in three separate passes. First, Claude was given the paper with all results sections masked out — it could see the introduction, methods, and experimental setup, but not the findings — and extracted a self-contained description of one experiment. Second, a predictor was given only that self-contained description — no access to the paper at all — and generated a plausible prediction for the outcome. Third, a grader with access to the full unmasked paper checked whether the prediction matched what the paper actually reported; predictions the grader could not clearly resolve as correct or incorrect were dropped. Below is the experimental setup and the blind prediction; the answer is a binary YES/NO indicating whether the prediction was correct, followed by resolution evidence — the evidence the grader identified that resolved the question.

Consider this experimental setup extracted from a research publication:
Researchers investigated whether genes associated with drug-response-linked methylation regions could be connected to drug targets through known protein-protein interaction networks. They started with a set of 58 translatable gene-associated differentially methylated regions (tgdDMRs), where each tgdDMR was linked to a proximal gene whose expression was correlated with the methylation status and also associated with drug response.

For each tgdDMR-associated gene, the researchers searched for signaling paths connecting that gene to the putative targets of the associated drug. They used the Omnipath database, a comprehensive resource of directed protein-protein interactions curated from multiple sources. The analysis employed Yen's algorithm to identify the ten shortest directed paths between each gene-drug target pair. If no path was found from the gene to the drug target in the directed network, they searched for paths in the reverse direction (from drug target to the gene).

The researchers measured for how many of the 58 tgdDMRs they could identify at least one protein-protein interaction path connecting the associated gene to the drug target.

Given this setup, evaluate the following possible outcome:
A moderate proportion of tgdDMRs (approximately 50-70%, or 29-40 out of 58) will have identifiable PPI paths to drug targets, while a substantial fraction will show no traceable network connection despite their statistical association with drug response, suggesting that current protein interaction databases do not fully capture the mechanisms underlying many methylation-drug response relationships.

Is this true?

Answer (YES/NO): NO